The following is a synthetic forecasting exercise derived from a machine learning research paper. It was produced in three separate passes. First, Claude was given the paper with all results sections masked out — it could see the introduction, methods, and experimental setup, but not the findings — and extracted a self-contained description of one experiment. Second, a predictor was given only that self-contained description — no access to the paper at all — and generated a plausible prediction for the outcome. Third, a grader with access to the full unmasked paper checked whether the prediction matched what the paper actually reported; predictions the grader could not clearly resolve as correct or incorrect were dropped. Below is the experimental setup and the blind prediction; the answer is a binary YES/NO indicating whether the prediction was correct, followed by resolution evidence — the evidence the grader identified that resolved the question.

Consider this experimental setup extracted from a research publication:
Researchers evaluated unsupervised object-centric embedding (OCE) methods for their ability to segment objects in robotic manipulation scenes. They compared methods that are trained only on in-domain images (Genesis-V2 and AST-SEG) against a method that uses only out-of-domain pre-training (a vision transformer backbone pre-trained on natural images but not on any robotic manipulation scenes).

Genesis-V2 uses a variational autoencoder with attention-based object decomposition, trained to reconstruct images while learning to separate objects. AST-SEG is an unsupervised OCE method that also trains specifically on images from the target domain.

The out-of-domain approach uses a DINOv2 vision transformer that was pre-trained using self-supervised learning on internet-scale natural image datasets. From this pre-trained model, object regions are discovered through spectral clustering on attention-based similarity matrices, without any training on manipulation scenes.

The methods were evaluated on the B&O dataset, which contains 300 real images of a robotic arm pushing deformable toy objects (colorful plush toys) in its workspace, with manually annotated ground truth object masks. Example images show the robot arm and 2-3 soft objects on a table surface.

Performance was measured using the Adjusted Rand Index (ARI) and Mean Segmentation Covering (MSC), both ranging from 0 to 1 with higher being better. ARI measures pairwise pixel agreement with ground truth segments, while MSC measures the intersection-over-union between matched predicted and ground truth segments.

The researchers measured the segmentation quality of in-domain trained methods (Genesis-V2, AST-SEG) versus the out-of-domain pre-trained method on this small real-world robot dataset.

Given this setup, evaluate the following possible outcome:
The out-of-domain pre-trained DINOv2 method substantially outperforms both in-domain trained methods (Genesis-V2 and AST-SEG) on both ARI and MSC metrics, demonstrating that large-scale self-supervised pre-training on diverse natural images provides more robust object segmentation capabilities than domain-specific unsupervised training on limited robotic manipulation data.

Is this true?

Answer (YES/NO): YES